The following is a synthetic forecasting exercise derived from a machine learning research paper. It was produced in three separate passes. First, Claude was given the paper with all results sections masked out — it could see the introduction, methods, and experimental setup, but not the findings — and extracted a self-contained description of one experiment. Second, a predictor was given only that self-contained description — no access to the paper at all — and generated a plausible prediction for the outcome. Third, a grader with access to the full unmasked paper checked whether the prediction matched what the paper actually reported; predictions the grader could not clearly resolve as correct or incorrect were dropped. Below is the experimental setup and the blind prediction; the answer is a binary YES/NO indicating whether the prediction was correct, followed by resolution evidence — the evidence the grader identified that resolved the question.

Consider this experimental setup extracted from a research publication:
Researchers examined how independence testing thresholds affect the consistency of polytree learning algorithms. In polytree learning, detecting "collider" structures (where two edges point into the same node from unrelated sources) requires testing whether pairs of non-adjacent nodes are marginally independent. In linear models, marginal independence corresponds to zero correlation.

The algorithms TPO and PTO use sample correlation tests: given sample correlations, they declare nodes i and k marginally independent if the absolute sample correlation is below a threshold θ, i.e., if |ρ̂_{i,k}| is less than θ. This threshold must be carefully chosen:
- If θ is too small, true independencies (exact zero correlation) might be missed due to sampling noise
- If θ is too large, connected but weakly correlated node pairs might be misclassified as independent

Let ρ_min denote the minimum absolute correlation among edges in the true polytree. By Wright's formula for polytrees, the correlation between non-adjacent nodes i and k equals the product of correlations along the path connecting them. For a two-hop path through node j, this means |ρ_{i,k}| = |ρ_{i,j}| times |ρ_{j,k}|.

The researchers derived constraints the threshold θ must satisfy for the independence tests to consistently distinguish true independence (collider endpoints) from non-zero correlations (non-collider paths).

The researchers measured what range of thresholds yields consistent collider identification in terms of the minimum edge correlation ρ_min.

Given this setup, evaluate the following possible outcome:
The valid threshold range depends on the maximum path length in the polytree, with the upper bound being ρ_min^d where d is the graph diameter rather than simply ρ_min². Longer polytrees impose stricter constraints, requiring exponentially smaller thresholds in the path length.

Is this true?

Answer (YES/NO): NO